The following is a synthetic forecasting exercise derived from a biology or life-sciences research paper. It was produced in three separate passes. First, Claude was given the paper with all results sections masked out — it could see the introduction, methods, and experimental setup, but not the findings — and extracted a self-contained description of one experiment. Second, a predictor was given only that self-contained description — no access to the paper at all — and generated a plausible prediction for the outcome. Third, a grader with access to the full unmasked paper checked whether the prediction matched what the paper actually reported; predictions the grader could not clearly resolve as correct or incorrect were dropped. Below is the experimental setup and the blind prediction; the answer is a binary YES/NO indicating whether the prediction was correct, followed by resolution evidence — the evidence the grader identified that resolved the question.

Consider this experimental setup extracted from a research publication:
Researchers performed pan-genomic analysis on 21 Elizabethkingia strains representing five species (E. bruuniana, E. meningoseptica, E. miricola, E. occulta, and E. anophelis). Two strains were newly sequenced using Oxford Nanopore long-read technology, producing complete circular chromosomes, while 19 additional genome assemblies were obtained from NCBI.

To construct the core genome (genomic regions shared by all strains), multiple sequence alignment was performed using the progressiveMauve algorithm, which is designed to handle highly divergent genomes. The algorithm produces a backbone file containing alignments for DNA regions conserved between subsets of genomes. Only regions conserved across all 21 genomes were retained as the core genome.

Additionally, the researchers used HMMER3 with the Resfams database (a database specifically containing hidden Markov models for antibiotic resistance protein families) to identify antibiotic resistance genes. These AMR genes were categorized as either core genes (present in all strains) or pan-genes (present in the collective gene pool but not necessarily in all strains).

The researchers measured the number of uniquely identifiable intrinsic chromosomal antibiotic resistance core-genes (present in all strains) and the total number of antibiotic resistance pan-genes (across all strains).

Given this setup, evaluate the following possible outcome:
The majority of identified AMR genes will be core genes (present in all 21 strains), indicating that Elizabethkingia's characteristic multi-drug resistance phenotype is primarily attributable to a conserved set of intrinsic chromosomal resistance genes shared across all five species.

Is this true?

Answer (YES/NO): NO